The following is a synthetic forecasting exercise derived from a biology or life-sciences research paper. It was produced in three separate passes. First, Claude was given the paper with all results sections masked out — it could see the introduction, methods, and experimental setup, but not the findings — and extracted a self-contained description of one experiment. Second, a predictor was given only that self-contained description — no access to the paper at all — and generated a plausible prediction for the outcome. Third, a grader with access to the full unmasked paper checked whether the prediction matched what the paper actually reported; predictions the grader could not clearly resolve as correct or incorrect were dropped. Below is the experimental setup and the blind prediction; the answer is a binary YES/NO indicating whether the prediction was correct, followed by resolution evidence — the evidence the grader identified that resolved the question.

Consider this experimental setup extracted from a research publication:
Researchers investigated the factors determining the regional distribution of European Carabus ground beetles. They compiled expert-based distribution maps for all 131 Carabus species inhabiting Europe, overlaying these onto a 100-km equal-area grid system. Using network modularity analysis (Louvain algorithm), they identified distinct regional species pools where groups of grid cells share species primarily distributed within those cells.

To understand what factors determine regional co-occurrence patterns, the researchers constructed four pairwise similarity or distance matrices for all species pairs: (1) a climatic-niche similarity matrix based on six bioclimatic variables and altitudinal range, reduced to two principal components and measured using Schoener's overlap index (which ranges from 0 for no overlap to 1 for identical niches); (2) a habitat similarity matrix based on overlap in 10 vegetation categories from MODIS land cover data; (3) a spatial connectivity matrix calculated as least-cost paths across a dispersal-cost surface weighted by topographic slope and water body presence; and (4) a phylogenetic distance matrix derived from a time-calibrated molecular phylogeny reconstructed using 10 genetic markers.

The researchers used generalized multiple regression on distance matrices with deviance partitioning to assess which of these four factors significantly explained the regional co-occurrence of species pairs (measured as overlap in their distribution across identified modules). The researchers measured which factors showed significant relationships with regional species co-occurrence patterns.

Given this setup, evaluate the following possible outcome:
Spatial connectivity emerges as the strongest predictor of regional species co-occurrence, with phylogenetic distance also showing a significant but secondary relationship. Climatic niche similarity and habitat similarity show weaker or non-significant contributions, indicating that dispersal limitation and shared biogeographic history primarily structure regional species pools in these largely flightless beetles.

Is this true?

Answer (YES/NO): NO